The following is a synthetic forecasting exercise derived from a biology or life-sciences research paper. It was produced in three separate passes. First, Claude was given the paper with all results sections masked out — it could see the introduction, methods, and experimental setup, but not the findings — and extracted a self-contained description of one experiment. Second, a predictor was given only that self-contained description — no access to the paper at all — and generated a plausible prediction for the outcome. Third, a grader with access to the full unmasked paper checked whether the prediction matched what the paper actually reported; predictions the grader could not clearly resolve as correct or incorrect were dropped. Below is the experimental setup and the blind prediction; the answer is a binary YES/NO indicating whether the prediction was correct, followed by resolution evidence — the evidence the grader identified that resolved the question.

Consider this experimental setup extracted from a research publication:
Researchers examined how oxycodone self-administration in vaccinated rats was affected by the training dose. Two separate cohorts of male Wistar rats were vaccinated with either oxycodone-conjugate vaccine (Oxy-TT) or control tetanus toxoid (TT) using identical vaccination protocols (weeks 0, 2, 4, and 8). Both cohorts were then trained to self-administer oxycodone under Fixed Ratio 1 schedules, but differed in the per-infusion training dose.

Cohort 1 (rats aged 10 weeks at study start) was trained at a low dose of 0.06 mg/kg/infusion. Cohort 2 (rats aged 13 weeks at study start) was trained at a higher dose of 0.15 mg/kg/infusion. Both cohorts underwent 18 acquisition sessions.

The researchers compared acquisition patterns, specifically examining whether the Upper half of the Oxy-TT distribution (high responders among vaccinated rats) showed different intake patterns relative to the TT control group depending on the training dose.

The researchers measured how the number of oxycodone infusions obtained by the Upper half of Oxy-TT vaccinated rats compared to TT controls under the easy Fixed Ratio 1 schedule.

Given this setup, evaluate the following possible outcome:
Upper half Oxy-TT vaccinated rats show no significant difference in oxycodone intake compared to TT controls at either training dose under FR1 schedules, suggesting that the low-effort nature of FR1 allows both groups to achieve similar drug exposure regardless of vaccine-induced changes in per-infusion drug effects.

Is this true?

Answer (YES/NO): NO